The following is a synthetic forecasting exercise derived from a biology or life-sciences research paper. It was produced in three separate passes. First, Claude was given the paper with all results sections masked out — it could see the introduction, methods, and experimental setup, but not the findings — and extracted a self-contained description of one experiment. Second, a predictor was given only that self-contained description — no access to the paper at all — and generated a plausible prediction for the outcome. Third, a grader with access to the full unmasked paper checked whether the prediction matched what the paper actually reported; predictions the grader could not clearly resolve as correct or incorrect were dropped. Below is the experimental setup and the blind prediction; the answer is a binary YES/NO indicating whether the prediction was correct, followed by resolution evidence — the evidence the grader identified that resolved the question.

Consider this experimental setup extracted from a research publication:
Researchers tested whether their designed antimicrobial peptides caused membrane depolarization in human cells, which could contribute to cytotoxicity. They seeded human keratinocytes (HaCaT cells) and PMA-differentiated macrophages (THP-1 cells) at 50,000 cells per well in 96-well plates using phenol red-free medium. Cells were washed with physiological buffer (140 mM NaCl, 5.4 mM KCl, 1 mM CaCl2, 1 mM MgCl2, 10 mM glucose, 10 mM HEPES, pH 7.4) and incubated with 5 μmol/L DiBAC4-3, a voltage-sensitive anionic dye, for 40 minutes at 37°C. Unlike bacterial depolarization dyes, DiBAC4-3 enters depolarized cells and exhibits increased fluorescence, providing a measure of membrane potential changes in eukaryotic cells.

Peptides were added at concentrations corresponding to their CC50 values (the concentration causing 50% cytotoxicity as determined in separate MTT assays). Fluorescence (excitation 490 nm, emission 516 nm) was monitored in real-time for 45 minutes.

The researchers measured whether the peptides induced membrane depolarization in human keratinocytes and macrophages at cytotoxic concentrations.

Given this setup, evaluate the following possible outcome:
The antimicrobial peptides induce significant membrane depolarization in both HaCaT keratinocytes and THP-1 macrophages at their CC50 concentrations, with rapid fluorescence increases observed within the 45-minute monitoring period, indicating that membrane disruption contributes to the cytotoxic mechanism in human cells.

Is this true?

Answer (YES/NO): NO